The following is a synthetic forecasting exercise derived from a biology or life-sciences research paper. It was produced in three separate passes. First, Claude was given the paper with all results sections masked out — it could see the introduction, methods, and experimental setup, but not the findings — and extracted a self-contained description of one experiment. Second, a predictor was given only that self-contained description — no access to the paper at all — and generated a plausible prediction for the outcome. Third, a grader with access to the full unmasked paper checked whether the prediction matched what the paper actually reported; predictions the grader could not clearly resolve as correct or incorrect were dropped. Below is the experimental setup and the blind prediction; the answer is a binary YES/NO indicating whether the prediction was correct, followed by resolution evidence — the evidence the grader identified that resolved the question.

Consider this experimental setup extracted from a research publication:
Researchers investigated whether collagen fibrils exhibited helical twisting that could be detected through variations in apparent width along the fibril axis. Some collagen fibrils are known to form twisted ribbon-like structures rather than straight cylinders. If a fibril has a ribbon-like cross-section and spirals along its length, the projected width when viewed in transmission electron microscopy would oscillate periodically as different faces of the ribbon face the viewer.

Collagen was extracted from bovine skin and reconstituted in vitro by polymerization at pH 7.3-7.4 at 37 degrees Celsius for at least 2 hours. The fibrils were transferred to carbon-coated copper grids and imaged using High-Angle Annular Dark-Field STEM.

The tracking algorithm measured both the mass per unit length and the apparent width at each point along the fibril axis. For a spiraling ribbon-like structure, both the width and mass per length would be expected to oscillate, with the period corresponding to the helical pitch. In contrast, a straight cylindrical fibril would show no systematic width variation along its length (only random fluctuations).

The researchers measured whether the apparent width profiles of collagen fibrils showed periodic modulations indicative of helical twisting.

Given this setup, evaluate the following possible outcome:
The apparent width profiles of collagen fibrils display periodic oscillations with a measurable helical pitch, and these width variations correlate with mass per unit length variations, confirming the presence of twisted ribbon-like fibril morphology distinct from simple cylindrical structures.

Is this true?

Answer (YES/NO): NO